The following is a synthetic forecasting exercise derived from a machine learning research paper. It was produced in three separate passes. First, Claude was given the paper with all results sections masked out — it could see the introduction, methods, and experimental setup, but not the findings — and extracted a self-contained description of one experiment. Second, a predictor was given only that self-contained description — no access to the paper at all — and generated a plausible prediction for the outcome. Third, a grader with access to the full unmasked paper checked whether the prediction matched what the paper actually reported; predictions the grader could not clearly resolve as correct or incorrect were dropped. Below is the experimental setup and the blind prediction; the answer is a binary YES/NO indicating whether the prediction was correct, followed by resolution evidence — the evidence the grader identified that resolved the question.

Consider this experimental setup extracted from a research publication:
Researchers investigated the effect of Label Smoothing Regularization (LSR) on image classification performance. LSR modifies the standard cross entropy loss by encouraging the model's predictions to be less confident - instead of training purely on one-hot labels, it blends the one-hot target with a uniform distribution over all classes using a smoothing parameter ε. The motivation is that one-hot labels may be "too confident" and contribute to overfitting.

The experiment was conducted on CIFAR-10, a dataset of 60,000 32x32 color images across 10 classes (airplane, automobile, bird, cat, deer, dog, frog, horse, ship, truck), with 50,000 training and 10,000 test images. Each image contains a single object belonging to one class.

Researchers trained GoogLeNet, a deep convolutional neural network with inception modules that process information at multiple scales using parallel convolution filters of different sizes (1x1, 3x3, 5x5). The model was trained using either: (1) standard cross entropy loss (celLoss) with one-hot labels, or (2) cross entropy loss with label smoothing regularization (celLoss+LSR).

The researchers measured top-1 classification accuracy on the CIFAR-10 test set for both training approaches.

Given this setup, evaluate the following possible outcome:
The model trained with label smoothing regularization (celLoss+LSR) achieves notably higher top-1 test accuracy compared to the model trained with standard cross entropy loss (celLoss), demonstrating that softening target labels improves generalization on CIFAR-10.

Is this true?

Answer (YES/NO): NO